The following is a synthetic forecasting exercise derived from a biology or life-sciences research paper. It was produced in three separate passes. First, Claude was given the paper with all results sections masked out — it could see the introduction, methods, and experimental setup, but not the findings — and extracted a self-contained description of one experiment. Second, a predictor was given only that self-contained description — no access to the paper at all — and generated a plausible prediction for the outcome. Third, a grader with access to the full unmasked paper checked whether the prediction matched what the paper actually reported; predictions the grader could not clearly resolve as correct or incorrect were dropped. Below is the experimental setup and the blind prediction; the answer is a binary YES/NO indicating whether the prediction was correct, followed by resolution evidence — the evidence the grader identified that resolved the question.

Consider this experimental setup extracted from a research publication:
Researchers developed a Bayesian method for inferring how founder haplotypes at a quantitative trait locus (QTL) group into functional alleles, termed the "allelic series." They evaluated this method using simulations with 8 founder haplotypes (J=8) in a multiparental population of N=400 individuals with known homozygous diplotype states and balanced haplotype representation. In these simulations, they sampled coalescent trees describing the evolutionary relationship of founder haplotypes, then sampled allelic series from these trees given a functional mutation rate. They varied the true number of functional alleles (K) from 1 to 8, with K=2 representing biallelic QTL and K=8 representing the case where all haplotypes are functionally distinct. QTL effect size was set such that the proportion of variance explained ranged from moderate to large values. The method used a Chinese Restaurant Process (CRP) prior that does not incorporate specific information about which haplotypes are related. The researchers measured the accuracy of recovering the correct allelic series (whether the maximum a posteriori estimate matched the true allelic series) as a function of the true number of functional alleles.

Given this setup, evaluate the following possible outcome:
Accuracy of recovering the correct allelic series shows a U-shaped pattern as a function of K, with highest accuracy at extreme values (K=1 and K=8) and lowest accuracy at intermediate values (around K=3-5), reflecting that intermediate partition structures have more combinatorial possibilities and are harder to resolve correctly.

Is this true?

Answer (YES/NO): NO